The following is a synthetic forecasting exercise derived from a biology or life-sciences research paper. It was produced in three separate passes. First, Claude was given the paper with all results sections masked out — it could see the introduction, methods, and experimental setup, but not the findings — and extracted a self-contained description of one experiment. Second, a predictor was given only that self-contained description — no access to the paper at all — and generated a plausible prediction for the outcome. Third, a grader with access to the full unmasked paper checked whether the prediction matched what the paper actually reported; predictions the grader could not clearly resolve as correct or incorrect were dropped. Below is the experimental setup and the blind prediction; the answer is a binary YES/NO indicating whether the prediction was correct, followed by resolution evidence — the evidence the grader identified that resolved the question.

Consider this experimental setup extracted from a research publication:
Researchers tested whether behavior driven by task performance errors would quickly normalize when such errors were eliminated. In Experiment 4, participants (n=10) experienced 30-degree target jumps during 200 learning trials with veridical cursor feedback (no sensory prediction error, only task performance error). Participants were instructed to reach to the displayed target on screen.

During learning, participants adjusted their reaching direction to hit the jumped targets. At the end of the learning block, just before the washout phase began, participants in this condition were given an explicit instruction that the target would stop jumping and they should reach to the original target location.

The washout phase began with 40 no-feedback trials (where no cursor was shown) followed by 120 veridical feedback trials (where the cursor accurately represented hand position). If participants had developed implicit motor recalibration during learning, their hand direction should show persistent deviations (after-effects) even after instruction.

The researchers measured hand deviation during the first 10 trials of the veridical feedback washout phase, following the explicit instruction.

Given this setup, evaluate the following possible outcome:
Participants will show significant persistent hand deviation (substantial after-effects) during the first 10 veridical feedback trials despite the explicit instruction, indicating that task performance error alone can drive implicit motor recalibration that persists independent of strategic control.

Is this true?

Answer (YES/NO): NO